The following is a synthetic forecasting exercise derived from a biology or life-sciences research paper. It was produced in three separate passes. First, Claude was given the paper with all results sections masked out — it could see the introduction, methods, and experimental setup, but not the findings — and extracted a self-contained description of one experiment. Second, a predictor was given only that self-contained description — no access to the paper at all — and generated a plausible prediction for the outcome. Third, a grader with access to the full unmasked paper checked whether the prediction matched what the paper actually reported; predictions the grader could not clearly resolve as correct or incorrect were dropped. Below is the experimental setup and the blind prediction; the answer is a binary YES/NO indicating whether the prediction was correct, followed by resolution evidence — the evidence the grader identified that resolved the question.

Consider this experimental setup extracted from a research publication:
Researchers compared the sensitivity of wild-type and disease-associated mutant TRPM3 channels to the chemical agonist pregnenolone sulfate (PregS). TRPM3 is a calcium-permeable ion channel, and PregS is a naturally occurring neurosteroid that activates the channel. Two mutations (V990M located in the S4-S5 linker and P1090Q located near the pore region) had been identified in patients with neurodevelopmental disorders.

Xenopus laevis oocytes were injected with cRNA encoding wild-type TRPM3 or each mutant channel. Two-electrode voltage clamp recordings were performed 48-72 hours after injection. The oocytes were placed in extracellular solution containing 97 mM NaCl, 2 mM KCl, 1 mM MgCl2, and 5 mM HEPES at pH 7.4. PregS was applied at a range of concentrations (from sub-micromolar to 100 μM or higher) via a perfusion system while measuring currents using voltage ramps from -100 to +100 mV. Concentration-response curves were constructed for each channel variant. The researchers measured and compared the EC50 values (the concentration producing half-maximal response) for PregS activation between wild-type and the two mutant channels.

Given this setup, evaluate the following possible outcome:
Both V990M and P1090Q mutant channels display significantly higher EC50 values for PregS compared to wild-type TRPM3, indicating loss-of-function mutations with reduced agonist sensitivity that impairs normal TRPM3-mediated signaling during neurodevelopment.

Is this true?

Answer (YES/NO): NO